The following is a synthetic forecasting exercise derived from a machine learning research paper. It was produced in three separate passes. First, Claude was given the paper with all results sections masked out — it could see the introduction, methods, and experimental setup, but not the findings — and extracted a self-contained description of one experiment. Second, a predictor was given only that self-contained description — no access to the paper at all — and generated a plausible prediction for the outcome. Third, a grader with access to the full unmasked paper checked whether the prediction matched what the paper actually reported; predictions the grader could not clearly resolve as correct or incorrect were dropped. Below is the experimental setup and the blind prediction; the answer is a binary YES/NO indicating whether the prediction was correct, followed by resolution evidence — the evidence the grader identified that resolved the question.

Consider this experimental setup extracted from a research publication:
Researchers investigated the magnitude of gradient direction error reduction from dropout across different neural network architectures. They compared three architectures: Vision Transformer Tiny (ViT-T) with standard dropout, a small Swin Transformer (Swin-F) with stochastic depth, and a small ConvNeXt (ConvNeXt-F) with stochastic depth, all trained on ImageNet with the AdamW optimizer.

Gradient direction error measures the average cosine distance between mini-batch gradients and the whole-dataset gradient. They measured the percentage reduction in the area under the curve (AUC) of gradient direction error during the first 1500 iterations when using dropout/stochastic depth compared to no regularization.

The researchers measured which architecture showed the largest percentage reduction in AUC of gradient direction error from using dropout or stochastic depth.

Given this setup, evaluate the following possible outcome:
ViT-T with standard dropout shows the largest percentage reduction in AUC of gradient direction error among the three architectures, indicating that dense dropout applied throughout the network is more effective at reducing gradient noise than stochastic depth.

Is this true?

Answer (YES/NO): NO